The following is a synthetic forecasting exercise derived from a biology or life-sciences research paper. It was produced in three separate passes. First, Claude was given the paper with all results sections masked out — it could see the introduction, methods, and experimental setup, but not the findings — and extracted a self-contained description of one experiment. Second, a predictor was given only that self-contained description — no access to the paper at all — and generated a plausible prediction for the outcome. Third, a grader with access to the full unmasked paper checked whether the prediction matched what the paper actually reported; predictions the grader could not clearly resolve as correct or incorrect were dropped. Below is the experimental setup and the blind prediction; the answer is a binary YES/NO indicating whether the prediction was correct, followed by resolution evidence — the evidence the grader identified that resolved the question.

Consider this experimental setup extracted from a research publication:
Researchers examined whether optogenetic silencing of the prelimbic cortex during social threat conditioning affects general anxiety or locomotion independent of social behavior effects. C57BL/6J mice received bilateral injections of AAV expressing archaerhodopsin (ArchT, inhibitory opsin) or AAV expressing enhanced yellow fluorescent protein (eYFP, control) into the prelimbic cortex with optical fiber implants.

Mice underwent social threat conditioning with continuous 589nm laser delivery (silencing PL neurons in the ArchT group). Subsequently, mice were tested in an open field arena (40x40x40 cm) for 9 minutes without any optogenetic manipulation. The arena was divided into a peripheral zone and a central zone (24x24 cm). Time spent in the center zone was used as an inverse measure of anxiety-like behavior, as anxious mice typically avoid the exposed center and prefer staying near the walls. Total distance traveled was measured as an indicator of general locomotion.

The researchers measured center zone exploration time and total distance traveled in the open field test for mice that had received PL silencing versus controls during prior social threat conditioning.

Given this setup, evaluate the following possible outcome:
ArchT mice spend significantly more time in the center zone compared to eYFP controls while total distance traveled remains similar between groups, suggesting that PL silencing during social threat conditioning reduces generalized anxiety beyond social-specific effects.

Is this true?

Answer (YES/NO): NO